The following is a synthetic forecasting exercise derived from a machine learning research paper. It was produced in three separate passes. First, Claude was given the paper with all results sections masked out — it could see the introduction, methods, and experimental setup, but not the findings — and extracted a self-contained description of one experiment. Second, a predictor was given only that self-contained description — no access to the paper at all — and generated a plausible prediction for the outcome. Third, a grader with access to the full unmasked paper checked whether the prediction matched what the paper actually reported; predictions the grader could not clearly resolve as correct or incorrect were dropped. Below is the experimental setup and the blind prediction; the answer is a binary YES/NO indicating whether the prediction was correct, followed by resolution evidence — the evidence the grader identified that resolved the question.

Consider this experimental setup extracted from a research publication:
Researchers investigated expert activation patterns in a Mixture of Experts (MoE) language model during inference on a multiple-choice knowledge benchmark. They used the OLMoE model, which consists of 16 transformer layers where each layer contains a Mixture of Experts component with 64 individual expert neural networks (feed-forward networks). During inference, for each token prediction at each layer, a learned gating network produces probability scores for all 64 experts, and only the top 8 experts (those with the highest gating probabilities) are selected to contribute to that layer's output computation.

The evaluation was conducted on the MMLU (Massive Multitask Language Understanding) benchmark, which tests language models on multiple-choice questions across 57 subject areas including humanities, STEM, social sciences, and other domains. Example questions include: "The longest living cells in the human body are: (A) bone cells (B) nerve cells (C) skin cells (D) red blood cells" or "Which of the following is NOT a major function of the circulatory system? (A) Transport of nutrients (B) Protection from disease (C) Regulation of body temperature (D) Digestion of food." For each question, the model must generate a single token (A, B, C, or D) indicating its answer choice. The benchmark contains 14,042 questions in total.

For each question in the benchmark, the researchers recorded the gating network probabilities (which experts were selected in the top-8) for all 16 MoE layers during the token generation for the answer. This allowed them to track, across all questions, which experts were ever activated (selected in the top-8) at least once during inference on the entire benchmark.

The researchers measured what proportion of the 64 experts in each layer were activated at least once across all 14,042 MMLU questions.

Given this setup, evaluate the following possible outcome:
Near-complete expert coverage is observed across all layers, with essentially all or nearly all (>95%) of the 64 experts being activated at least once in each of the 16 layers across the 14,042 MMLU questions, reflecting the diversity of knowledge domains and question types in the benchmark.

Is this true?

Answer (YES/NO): NO